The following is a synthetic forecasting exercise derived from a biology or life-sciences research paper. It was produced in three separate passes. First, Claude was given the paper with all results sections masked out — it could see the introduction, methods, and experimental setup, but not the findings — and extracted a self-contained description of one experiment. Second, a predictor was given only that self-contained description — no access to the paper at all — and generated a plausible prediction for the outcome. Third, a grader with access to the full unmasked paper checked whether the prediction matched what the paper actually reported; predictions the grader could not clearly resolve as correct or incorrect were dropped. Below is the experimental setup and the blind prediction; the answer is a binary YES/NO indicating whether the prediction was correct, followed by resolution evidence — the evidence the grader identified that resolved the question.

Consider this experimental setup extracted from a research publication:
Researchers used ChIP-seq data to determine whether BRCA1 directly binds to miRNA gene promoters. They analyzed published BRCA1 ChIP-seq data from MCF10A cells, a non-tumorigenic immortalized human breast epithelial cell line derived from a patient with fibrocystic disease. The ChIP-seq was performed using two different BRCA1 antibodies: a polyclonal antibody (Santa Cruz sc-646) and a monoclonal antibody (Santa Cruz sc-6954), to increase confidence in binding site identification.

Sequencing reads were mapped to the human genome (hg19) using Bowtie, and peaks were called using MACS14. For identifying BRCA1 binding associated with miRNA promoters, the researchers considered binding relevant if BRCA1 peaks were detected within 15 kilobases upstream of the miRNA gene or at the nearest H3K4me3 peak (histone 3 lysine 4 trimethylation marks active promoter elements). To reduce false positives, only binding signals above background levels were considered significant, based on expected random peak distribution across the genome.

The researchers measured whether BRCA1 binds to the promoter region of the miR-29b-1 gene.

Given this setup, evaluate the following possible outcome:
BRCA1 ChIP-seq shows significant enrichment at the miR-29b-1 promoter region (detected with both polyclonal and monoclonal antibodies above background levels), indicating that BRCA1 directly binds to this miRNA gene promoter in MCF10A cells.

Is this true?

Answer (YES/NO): NO